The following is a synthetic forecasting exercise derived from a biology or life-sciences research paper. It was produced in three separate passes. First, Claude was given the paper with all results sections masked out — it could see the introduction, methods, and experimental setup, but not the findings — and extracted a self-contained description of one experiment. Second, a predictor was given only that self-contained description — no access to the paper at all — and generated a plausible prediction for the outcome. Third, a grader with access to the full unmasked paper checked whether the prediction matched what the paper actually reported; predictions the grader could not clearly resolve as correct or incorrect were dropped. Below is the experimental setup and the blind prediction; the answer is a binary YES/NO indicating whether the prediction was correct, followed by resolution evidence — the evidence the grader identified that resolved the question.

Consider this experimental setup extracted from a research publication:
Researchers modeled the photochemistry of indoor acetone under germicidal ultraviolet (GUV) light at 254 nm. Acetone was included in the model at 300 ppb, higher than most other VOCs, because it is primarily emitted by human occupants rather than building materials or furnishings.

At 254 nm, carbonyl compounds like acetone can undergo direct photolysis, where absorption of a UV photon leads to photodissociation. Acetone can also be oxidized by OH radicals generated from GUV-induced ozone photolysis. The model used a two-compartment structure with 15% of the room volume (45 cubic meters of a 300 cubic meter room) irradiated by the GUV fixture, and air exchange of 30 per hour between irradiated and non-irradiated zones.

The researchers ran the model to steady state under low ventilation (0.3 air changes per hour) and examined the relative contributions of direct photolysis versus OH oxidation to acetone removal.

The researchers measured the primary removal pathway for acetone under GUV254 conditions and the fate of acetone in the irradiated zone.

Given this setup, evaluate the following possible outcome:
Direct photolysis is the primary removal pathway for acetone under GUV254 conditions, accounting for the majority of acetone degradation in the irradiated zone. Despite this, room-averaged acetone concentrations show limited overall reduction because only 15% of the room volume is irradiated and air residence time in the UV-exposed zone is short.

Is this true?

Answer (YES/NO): NO